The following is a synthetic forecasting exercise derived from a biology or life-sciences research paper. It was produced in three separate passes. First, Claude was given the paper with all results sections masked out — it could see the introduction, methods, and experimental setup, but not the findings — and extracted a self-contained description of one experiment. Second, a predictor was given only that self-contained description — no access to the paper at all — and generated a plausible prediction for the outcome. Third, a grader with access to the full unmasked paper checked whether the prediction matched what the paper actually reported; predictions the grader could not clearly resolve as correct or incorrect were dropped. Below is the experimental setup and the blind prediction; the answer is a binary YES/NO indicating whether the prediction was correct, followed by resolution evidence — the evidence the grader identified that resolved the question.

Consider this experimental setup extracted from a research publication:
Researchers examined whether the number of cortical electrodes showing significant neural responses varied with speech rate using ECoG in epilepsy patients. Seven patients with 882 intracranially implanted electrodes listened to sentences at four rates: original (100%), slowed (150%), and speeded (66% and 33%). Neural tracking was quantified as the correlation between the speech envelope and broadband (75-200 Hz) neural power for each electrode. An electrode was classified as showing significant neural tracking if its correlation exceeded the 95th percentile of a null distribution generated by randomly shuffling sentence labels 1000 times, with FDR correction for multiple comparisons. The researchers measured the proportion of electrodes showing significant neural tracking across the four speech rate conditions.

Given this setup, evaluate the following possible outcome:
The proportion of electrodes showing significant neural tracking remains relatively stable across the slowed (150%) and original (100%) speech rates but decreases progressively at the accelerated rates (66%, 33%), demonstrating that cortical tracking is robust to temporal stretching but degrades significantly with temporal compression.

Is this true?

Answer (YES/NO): NO